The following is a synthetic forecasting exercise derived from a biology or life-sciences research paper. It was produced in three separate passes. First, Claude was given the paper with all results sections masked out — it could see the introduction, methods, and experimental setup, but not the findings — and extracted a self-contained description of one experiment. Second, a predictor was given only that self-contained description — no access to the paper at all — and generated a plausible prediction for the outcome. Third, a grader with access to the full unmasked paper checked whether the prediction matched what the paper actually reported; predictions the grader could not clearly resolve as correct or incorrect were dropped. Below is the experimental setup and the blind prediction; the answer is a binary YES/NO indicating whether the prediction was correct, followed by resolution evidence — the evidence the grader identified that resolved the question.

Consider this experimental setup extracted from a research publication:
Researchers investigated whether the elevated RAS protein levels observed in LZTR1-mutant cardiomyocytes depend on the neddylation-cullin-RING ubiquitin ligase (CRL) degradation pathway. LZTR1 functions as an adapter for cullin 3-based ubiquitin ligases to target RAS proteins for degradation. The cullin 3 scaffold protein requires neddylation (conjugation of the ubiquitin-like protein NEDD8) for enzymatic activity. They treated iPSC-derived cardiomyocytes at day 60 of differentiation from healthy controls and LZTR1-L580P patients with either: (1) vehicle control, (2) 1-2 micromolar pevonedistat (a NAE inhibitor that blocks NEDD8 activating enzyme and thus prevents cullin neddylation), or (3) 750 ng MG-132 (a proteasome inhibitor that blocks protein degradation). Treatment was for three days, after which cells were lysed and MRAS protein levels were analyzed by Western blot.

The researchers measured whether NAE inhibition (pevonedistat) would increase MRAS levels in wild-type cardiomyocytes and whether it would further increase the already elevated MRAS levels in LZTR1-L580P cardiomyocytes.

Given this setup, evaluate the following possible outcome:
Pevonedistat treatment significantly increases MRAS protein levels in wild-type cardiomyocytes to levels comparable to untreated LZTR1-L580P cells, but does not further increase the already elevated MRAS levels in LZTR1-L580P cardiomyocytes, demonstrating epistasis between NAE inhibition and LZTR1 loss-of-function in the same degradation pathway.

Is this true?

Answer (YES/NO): NO